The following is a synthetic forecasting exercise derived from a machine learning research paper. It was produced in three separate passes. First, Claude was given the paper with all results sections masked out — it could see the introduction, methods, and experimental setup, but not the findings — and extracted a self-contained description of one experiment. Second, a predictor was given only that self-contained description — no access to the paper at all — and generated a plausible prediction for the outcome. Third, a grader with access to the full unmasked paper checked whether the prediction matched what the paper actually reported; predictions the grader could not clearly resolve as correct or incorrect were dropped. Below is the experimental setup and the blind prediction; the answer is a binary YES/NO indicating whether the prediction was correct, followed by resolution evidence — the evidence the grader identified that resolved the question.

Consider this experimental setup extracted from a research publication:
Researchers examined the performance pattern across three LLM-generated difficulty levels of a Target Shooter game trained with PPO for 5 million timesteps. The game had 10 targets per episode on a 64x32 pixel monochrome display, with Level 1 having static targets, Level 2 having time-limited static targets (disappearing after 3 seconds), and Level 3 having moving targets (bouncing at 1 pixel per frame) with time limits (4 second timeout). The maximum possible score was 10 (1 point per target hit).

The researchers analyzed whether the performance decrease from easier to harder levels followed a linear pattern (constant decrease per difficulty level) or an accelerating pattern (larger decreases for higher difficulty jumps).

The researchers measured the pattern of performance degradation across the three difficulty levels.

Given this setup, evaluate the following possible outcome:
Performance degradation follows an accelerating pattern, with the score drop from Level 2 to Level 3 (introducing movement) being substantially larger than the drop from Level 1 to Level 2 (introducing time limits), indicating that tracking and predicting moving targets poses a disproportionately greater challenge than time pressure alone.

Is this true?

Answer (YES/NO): NO